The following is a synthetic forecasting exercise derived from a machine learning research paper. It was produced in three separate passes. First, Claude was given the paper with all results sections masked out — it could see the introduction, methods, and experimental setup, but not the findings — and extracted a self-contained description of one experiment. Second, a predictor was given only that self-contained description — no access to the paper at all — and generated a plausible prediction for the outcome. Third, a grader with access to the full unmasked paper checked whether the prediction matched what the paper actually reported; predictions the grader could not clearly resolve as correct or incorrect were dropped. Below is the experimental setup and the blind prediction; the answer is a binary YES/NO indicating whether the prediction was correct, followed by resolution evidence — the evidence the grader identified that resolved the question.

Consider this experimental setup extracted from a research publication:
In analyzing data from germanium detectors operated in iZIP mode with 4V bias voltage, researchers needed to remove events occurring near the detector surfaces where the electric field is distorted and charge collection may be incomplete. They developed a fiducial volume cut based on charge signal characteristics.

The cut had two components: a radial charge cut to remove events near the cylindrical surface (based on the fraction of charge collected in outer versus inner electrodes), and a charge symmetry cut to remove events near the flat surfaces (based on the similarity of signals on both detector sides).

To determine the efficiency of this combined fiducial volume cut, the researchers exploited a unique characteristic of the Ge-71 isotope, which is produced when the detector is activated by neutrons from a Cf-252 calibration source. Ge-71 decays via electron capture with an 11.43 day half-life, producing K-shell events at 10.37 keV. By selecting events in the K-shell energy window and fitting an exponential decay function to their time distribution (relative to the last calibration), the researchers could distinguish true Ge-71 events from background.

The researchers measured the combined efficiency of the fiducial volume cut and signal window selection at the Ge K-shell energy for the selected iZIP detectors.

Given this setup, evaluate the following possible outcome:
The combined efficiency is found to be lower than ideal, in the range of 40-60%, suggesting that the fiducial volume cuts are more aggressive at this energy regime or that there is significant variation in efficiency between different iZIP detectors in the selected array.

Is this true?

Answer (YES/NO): NO